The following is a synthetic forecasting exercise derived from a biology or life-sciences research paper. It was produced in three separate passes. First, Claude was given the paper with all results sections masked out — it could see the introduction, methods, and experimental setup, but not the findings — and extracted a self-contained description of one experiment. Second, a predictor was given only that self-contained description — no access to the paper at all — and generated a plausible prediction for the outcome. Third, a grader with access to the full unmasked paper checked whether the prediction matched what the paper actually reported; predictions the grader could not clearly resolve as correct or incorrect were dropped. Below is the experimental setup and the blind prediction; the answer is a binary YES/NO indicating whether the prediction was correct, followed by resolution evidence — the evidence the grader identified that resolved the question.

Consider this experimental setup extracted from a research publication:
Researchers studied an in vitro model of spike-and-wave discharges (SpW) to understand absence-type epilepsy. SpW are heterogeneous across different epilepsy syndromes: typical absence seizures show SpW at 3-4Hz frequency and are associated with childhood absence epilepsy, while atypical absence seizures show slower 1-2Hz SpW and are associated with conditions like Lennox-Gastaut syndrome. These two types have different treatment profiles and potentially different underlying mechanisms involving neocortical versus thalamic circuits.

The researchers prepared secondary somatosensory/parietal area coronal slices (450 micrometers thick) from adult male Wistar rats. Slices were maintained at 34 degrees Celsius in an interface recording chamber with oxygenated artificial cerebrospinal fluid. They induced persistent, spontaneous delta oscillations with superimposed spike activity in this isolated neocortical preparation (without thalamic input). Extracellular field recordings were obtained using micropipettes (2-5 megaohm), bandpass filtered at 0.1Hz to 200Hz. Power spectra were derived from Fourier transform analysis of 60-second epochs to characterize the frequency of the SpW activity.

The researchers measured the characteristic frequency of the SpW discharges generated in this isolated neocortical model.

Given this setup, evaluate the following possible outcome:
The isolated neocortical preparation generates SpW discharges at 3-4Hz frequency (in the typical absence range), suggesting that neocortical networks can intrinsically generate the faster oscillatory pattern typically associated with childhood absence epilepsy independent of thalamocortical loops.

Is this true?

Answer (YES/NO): NO